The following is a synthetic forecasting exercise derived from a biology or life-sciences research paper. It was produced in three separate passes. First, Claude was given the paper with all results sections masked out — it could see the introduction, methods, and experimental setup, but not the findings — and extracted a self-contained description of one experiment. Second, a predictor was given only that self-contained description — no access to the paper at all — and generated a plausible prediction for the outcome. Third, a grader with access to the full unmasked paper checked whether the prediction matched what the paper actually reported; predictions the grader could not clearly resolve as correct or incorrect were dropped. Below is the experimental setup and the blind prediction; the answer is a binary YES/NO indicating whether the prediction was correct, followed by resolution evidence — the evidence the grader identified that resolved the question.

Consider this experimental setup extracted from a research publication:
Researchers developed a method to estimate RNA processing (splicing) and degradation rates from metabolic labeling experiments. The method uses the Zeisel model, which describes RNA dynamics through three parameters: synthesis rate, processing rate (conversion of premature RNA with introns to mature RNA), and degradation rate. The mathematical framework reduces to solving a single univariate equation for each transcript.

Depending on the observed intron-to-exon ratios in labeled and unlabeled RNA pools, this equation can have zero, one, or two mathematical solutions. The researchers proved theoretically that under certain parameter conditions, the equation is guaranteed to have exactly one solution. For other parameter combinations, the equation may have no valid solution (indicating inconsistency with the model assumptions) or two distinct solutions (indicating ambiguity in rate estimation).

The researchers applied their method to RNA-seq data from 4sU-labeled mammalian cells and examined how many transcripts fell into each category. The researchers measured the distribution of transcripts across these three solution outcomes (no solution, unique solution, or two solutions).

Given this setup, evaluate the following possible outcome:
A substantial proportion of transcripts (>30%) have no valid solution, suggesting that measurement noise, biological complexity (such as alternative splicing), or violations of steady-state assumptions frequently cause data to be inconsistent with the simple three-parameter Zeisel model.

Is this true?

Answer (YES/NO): NO